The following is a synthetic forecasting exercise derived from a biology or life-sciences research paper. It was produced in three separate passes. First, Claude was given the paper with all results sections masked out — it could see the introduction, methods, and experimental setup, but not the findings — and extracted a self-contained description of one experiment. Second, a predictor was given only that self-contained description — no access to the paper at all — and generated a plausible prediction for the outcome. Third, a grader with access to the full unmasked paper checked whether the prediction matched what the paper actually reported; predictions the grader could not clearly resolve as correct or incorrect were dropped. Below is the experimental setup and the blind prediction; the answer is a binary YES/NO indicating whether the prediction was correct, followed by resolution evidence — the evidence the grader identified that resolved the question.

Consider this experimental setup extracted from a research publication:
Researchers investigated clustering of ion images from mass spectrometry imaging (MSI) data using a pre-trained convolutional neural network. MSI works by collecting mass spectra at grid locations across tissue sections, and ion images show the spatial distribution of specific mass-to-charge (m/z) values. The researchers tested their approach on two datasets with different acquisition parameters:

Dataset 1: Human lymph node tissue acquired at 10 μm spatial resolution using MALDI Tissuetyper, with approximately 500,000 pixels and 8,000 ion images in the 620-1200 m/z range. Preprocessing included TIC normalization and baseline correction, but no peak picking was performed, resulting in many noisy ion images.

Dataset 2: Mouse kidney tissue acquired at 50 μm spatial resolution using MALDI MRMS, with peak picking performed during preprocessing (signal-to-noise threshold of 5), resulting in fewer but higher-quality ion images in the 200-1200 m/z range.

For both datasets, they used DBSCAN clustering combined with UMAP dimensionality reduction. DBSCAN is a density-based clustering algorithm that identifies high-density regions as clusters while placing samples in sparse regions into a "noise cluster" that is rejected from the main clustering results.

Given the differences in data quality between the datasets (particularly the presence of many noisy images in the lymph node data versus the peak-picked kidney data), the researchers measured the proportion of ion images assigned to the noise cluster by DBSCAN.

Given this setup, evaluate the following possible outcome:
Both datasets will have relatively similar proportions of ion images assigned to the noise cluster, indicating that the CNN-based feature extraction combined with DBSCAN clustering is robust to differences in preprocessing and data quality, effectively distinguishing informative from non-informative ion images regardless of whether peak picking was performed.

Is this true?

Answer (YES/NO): NO